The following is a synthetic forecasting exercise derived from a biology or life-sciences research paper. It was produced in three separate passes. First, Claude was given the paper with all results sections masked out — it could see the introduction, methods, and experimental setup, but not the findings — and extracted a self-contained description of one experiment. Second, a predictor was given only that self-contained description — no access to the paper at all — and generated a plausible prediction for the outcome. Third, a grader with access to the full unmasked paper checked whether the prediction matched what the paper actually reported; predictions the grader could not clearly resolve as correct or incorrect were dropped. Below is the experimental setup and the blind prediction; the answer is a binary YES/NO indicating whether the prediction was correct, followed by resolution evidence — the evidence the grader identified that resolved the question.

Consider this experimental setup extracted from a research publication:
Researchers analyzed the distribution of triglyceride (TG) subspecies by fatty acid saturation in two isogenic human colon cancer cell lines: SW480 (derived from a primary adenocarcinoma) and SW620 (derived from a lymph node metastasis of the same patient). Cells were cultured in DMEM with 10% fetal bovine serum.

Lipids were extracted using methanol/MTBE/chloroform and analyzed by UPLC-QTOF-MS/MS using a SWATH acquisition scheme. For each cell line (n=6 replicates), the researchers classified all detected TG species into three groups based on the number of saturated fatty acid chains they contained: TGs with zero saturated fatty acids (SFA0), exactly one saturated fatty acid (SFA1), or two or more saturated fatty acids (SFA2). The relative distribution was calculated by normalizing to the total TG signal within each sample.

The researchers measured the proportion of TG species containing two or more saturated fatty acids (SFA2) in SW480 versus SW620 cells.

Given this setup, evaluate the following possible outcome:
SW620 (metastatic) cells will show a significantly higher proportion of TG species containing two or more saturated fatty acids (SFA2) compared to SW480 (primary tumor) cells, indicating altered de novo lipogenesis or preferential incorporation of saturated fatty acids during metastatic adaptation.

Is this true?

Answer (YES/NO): NO